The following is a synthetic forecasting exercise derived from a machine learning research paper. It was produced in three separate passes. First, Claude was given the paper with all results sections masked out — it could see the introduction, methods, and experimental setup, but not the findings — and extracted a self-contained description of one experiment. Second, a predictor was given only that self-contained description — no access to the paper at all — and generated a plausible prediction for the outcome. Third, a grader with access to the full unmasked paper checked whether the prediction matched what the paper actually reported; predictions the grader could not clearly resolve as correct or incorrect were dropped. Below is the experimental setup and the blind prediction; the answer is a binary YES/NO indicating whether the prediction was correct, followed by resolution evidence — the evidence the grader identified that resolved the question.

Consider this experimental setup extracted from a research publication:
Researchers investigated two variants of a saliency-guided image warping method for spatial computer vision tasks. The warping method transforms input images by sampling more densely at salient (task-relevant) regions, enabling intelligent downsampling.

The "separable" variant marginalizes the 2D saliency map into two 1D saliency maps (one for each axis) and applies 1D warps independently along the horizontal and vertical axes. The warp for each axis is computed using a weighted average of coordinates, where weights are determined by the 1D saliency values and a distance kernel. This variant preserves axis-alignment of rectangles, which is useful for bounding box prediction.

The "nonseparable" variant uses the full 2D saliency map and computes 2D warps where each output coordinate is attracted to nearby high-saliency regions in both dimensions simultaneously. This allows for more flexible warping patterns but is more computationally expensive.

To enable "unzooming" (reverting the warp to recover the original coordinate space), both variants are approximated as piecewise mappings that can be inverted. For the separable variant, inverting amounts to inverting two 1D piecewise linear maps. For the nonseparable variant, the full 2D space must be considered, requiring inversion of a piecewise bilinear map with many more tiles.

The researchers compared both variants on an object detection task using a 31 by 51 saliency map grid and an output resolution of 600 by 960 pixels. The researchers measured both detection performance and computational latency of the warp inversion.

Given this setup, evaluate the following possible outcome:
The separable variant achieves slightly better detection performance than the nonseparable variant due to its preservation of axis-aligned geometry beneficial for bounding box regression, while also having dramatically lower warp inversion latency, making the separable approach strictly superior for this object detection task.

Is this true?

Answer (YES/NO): NO